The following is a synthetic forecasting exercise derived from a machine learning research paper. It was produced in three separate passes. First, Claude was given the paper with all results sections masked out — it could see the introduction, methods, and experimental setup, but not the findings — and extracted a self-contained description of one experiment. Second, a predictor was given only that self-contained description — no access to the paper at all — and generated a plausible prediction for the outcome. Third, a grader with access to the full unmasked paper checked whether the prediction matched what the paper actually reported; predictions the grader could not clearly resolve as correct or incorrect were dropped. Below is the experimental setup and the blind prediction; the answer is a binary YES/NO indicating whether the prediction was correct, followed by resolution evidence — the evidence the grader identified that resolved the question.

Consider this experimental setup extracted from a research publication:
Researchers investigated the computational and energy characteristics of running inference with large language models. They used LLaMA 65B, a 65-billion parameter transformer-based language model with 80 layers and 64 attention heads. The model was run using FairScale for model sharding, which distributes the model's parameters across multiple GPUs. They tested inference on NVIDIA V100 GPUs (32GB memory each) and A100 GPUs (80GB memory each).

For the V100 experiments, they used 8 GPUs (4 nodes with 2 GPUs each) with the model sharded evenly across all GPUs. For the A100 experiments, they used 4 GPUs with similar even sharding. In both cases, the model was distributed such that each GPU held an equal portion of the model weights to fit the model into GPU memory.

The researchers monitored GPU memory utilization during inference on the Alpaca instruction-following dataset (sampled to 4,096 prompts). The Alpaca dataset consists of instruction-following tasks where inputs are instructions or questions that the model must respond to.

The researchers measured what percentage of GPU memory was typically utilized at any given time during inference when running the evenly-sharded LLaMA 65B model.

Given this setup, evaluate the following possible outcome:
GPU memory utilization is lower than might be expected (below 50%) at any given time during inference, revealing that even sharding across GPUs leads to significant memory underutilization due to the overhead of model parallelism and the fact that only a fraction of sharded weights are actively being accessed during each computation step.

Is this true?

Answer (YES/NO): YES